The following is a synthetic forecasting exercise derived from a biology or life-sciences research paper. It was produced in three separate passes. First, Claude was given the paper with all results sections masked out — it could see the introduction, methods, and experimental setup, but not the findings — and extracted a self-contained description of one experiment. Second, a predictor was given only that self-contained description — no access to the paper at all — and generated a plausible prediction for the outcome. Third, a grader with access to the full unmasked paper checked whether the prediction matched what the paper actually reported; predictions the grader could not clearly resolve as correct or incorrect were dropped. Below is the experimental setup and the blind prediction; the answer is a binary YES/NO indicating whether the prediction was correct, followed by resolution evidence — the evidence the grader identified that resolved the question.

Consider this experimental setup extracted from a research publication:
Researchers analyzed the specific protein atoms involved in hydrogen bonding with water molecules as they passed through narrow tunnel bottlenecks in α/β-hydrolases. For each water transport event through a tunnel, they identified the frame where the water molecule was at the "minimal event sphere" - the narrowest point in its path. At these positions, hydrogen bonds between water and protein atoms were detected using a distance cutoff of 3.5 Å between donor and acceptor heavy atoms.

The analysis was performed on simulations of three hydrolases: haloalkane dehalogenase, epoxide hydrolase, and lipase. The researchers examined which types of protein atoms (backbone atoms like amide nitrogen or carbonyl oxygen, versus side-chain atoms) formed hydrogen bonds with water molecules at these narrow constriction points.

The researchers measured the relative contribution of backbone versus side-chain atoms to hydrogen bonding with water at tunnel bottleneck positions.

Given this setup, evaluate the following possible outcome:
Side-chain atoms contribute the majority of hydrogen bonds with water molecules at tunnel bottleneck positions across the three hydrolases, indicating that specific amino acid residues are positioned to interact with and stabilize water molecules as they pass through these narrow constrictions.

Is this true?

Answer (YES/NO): NO